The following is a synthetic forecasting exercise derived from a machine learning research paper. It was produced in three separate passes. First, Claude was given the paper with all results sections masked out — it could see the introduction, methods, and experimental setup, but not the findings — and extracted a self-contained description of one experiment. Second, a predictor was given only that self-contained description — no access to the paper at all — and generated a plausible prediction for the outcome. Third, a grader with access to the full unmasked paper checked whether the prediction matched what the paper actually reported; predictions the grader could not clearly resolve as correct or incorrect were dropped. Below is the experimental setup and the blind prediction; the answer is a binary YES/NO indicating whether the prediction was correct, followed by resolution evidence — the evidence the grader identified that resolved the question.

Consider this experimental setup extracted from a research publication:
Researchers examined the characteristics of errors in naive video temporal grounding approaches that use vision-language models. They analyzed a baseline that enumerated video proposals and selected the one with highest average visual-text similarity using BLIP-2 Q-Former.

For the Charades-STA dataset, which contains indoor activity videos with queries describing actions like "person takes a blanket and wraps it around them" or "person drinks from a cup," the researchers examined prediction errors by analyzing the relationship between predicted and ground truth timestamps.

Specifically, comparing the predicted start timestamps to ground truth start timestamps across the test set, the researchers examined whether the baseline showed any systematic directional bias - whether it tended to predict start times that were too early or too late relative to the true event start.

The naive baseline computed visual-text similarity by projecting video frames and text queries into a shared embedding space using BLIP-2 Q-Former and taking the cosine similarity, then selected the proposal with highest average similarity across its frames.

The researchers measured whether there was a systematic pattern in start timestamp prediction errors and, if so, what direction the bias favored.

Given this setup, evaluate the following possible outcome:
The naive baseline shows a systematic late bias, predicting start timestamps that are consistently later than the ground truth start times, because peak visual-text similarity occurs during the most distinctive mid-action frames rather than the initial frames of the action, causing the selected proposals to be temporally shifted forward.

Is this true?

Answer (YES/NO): YES